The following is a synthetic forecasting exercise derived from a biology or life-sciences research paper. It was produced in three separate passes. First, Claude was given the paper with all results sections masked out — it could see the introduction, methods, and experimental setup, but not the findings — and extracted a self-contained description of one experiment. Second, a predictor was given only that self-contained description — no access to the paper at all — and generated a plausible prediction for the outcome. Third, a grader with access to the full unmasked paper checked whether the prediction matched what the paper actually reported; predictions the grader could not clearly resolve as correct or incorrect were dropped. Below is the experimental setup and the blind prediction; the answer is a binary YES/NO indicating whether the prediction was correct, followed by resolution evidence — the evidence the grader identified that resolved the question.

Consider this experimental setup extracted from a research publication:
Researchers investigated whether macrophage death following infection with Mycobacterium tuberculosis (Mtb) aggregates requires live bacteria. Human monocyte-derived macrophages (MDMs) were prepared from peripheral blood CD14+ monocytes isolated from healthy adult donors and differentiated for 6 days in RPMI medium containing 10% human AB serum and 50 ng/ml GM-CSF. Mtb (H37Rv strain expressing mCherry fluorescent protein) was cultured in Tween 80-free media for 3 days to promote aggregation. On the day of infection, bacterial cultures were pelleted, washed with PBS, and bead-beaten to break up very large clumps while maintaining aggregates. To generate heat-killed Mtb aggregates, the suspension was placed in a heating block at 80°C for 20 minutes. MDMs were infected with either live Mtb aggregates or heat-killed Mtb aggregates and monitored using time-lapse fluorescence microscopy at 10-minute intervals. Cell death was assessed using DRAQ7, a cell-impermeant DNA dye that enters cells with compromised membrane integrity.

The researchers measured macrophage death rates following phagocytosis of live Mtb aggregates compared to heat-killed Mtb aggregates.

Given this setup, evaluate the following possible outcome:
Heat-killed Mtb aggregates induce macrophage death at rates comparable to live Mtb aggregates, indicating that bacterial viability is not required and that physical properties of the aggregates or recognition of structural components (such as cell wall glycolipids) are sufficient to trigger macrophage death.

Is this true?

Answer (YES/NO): NO